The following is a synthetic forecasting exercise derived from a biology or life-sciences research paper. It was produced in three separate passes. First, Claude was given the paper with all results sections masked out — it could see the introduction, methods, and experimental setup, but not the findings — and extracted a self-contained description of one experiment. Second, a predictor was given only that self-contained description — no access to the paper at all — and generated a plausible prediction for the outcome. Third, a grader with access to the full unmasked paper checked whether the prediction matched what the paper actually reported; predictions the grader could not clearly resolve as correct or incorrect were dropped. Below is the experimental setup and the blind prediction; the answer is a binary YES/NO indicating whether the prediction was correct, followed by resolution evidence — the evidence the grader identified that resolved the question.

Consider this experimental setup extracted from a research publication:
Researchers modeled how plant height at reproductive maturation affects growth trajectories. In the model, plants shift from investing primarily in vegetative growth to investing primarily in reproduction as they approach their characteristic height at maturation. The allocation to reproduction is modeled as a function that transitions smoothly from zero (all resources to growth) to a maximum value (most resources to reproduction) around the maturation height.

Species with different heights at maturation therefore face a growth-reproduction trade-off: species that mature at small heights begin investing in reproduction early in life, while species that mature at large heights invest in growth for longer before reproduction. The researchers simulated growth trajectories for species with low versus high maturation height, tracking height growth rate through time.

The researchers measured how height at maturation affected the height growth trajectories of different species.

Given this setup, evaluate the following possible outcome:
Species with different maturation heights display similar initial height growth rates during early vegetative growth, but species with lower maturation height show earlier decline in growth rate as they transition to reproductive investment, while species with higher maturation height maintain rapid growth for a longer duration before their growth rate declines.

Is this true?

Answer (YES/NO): YES